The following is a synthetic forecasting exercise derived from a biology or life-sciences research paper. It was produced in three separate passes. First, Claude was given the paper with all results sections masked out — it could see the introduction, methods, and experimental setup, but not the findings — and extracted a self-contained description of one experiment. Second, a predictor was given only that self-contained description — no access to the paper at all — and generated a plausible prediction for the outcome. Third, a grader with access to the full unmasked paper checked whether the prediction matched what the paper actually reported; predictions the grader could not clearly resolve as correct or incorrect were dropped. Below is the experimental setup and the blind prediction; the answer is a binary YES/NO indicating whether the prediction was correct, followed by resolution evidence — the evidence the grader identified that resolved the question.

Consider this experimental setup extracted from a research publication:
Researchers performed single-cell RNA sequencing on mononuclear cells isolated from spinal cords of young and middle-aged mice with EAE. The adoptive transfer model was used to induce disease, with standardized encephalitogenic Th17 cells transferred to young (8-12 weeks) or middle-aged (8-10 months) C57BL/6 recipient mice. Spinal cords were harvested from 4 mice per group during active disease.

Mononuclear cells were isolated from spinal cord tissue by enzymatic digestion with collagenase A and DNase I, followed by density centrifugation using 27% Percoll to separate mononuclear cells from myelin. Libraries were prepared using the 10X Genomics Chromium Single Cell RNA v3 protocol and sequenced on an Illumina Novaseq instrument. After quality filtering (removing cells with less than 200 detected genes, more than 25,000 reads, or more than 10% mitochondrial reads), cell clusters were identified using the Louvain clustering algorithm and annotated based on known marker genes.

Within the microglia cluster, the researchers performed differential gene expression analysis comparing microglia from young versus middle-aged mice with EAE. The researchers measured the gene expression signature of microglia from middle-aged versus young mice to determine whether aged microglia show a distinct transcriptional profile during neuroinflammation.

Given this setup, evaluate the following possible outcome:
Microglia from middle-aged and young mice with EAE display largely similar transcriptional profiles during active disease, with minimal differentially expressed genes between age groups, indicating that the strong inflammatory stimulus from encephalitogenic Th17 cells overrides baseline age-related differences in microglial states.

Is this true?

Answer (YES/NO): NO